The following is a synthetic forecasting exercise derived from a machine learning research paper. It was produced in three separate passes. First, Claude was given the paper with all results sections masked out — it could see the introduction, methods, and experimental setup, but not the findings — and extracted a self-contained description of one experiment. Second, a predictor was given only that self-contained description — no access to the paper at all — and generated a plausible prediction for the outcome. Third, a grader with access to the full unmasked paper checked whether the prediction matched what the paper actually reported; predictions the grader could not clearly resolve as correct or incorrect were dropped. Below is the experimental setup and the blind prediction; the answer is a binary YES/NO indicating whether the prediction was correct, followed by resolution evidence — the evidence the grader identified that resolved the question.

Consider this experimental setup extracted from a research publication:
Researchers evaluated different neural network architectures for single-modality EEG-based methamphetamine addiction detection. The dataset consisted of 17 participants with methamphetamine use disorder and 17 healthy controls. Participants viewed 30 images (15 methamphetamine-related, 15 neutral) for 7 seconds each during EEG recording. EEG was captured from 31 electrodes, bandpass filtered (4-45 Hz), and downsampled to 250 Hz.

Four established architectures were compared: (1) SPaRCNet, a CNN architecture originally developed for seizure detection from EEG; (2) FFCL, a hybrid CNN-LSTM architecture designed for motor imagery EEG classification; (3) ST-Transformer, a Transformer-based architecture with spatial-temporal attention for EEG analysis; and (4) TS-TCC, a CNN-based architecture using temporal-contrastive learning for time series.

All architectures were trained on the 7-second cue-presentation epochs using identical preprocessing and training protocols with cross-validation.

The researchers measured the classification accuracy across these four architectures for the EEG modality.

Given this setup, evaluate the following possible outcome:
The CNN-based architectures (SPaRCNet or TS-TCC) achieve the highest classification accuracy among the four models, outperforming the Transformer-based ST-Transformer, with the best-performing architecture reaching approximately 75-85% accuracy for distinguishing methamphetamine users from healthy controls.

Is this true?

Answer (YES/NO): NO